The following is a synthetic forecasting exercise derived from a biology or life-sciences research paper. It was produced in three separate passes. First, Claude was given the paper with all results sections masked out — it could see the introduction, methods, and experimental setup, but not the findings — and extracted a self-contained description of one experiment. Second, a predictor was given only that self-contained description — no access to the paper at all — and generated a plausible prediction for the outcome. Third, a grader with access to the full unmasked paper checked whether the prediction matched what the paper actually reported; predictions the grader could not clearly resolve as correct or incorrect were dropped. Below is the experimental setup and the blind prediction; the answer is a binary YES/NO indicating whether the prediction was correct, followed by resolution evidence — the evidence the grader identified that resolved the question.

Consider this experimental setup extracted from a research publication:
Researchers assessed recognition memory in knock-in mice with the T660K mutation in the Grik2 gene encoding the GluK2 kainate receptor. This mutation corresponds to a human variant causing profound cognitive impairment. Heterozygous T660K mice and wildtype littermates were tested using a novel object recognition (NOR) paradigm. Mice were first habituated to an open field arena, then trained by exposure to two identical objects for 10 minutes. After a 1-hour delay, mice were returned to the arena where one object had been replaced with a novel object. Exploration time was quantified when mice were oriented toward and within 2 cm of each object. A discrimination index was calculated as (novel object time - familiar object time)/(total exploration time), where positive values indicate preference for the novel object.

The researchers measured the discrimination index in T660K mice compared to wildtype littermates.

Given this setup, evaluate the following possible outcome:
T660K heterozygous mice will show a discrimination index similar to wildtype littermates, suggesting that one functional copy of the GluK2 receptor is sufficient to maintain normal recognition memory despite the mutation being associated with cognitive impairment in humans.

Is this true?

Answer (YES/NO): NO